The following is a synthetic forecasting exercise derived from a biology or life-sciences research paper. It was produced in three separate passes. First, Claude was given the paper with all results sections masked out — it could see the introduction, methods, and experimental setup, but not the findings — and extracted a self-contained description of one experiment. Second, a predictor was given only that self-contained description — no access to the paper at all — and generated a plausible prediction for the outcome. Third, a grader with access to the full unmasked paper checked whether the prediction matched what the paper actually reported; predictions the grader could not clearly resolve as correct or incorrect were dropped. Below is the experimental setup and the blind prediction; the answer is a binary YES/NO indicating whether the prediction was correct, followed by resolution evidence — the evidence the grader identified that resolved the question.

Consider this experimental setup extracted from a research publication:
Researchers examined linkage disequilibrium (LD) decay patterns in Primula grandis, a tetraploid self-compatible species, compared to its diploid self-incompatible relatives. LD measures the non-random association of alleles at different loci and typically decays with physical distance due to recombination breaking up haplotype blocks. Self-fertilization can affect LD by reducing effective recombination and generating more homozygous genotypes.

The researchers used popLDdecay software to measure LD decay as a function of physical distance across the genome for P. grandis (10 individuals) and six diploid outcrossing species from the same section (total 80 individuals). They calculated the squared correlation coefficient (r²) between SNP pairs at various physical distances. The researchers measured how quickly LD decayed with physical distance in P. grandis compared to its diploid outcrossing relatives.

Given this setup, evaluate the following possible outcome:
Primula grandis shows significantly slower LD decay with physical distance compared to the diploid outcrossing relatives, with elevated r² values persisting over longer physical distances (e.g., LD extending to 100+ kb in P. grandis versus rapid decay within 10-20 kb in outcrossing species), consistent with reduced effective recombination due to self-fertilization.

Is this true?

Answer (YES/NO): NO